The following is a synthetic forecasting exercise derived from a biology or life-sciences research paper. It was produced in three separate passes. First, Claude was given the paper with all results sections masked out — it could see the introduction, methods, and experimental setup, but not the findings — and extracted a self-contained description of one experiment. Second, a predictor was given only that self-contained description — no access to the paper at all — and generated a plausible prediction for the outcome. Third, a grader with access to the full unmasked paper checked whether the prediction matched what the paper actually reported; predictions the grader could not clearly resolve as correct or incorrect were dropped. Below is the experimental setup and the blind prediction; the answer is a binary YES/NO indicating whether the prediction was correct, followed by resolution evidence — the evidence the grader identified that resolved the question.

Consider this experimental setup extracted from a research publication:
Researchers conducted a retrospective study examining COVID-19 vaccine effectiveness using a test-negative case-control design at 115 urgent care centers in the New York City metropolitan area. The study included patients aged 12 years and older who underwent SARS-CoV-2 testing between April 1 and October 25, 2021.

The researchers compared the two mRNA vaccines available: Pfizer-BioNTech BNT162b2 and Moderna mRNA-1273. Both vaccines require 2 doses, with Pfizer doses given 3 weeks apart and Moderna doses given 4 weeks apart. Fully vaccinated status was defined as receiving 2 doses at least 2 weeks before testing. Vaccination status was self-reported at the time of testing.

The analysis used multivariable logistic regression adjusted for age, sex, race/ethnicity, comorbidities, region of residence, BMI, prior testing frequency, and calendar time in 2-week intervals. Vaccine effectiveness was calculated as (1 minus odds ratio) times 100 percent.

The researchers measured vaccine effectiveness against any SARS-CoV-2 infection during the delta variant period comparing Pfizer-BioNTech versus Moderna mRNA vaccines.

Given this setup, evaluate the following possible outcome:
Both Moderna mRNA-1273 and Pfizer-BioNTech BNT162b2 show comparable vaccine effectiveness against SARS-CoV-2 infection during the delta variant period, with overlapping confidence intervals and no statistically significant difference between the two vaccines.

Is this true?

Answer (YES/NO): NO